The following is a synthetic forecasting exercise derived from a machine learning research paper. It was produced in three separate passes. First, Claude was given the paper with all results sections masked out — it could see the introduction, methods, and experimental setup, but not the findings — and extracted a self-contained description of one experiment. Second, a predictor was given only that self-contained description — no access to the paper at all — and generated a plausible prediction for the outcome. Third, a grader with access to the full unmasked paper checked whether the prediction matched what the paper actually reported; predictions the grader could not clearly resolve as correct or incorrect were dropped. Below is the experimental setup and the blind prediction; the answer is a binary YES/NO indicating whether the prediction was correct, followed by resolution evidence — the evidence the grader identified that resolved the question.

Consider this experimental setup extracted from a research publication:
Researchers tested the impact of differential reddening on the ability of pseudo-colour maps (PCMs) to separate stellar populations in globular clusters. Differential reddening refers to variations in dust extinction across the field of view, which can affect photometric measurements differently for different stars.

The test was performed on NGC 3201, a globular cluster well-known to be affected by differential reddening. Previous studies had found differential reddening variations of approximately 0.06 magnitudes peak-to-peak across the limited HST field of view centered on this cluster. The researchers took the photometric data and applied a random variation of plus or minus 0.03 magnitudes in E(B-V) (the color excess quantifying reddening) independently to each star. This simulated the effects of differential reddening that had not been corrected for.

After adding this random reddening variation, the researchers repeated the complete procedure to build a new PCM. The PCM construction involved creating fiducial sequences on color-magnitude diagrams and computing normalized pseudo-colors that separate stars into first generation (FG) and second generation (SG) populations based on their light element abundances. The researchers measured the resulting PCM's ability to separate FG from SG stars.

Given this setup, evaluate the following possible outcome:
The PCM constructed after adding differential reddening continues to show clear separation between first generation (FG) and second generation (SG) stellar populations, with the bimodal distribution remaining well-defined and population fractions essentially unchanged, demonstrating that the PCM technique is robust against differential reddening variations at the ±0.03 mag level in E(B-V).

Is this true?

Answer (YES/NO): NO